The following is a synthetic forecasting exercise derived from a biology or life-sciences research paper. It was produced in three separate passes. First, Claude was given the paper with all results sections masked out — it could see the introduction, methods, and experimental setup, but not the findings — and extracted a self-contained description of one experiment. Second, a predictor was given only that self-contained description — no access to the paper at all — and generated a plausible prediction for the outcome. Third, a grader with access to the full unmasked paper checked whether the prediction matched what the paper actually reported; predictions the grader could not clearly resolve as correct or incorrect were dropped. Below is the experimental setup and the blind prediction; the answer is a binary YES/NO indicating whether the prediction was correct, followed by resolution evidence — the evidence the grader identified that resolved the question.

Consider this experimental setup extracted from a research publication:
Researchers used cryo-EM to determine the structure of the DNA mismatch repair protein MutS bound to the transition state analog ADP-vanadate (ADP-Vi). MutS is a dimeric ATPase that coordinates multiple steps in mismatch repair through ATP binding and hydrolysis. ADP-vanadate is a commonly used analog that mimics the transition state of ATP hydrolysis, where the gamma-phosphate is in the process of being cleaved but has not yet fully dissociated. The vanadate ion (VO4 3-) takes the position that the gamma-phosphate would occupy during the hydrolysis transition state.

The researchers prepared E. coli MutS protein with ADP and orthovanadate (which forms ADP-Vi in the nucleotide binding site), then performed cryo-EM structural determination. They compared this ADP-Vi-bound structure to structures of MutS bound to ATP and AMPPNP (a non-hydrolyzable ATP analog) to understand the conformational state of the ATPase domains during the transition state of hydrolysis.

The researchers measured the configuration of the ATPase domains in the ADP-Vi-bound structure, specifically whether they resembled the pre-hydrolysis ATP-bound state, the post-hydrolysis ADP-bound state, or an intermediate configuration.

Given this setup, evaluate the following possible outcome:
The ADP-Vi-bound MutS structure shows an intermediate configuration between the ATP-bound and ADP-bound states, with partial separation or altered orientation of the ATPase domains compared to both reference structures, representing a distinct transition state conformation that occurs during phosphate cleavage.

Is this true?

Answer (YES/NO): NO